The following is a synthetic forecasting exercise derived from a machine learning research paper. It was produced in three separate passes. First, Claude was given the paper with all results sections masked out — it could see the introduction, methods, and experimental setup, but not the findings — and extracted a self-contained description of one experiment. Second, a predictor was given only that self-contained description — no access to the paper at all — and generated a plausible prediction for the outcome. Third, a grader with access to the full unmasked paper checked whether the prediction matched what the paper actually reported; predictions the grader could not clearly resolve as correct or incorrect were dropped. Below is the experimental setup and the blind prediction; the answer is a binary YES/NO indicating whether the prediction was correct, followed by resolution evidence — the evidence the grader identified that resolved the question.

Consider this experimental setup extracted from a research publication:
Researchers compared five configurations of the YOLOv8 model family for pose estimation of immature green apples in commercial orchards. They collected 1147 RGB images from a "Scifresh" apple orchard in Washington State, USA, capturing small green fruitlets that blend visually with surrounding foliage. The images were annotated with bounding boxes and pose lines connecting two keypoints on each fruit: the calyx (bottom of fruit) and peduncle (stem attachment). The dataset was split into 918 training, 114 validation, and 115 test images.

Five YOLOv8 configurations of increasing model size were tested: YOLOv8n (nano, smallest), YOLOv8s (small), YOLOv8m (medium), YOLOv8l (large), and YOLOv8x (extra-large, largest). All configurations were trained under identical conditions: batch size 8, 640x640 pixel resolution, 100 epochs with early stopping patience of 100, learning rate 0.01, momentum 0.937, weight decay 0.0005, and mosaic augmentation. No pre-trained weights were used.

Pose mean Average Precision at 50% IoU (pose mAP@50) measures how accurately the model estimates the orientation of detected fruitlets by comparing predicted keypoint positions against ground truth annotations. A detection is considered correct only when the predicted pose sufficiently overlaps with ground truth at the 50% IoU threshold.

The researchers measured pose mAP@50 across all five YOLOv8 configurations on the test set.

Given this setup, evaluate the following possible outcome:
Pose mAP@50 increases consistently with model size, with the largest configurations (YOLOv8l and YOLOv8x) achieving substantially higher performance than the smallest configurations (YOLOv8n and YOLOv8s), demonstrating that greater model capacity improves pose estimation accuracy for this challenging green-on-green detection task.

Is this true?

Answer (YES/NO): NO